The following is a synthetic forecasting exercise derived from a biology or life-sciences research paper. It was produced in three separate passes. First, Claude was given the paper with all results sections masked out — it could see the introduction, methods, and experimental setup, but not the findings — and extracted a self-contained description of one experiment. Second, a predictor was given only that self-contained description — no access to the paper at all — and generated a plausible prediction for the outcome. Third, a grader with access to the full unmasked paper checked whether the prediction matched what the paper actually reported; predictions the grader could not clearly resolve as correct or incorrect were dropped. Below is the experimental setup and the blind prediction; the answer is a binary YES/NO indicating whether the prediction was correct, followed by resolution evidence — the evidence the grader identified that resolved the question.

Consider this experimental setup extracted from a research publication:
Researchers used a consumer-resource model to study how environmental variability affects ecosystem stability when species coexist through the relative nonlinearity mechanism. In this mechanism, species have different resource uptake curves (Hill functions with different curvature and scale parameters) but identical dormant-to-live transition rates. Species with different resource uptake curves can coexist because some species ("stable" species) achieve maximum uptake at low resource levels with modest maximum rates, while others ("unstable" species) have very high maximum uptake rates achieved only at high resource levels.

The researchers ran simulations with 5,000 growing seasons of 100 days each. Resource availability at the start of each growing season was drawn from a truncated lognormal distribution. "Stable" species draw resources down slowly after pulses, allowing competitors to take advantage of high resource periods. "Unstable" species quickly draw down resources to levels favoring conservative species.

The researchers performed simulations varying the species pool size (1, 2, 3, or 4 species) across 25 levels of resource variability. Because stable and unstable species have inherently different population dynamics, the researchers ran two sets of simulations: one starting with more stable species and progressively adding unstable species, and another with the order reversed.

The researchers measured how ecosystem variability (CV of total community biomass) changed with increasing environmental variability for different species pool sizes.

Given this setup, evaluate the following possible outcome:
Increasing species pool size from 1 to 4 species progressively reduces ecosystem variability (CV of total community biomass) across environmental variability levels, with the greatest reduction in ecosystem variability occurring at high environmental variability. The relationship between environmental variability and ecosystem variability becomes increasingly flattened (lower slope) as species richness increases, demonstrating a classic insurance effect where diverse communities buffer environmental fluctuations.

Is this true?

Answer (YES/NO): NO